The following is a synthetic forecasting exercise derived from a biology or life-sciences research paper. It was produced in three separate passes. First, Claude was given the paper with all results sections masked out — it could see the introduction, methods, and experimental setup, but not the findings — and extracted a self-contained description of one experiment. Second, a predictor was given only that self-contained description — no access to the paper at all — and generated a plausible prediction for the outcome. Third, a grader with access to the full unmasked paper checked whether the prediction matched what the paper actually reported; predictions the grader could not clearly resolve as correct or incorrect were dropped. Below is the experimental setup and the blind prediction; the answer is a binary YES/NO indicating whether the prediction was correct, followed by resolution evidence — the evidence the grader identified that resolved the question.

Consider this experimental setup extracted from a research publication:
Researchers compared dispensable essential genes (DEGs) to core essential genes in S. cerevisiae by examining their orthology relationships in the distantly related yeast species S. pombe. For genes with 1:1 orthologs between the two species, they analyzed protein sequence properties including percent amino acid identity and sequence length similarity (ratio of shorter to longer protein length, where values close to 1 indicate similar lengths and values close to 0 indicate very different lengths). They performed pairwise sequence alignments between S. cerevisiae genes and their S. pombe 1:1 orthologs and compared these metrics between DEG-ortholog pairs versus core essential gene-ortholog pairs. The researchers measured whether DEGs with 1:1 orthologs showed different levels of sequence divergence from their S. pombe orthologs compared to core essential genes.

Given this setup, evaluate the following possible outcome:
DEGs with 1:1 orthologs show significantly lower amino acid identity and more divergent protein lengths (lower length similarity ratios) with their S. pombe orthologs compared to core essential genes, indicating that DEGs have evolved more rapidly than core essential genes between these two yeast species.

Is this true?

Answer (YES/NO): YES